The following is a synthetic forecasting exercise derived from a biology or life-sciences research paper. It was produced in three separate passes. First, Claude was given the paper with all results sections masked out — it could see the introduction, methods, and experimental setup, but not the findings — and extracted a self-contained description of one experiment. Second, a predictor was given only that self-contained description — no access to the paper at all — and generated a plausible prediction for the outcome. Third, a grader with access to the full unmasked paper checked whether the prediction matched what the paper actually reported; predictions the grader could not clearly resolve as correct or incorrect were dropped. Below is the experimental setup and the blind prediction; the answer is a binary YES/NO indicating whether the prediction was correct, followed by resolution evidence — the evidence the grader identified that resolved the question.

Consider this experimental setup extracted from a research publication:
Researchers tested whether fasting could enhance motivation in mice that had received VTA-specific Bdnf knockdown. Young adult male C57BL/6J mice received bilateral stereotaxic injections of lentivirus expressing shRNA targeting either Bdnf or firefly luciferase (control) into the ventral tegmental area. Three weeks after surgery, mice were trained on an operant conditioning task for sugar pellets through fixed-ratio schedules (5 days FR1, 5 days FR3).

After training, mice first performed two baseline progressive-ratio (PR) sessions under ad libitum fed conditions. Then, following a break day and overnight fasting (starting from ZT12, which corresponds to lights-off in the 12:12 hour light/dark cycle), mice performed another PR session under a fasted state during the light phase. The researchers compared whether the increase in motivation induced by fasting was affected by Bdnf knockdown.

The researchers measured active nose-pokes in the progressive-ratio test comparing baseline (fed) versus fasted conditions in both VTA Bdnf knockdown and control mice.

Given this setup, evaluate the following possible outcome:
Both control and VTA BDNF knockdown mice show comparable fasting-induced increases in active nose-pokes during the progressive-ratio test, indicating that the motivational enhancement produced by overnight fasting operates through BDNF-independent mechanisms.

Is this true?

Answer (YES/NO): NO